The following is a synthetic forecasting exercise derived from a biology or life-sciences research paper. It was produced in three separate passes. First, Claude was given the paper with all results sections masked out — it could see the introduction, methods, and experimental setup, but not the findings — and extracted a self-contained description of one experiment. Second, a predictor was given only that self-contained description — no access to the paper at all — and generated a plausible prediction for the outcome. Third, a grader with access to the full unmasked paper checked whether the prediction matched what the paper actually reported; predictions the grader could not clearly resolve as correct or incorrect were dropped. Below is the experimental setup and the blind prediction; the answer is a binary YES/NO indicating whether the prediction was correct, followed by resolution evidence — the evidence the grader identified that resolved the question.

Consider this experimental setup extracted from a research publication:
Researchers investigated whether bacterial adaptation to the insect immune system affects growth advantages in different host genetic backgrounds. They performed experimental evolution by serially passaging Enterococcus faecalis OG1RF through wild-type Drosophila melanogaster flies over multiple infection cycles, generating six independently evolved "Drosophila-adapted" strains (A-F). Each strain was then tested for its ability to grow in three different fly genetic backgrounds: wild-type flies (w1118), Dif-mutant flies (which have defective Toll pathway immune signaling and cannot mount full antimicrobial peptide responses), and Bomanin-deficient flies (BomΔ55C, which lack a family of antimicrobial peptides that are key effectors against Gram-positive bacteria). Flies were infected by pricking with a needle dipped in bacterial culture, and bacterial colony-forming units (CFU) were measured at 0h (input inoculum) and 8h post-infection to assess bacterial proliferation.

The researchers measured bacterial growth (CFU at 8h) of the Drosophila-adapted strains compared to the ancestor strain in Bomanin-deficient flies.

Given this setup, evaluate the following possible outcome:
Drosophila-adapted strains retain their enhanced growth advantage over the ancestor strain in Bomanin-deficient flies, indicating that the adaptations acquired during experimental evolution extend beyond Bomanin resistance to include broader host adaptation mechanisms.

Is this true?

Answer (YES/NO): NO